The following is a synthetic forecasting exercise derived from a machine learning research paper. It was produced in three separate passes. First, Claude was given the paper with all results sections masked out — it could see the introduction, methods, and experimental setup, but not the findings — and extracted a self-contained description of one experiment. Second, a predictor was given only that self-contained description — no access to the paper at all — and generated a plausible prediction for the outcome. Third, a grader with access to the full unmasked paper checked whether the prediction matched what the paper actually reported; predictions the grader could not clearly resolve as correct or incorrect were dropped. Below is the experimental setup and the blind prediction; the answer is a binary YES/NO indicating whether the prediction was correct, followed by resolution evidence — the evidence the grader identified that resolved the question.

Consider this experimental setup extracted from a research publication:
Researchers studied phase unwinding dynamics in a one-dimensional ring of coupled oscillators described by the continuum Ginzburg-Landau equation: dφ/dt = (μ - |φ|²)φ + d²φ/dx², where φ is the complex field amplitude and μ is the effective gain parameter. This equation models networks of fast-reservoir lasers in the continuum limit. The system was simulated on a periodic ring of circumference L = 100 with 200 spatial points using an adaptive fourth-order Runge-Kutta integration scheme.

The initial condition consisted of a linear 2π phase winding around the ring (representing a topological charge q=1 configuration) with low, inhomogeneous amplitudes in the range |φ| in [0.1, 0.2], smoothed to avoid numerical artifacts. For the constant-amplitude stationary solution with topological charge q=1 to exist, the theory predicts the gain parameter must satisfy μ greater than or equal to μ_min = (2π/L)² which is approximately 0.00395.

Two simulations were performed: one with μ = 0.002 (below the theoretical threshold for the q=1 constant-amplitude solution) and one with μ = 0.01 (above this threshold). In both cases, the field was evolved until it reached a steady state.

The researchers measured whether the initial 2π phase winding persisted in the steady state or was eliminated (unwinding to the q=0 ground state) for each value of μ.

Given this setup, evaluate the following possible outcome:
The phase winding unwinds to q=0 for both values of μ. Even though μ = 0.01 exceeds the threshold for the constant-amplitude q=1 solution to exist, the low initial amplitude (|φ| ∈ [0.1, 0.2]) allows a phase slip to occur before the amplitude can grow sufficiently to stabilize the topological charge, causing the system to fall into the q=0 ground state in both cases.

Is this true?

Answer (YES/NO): NO